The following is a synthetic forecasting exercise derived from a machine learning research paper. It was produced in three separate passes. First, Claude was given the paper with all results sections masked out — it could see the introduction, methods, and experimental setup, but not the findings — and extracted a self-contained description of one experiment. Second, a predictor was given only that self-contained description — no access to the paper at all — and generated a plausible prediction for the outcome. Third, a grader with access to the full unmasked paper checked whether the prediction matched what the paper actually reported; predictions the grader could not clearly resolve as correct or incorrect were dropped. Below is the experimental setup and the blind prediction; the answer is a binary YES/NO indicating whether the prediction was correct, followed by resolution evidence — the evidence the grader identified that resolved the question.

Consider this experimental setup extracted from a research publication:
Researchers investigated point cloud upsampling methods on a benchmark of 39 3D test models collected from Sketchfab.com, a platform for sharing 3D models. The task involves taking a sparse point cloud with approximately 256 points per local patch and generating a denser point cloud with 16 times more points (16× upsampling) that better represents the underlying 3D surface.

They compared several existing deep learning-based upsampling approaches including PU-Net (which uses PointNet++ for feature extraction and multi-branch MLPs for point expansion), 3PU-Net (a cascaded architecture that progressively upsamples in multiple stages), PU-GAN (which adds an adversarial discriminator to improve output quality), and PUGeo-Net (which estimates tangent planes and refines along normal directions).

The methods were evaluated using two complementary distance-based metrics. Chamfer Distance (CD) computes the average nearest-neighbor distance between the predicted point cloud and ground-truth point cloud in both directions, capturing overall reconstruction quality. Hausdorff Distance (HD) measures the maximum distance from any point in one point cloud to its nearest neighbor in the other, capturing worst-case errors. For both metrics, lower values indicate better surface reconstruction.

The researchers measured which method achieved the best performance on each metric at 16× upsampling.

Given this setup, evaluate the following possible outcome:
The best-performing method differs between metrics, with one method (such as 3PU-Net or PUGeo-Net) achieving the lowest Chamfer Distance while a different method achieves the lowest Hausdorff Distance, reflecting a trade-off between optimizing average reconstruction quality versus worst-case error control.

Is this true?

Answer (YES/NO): NO